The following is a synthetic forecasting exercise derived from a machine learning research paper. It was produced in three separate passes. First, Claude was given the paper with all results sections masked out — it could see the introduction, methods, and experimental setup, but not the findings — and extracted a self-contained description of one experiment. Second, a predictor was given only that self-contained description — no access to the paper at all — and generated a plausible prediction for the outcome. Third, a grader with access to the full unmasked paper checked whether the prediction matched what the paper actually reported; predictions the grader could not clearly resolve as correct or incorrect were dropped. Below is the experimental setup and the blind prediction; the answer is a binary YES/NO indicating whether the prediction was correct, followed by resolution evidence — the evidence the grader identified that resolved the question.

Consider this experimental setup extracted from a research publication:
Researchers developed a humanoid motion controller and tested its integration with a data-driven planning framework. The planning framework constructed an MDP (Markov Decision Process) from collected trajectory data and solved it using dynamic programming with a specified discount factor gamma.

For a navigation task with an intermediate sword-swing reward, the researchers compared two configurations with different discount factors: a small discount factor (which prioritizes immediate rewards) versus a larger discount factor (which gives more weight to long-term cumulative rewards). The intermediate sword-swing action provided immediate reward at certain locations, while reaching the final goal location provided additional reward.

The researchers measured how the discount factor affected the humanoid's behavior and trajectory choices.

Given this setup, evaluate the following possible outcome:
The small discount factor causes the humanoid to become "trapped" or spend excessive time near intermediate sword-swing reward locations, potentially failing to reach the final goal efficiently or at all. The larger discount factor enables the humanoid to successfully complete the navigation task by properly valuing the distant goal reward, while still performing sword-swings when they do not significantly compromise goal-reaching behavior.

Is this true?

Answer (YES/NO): NO